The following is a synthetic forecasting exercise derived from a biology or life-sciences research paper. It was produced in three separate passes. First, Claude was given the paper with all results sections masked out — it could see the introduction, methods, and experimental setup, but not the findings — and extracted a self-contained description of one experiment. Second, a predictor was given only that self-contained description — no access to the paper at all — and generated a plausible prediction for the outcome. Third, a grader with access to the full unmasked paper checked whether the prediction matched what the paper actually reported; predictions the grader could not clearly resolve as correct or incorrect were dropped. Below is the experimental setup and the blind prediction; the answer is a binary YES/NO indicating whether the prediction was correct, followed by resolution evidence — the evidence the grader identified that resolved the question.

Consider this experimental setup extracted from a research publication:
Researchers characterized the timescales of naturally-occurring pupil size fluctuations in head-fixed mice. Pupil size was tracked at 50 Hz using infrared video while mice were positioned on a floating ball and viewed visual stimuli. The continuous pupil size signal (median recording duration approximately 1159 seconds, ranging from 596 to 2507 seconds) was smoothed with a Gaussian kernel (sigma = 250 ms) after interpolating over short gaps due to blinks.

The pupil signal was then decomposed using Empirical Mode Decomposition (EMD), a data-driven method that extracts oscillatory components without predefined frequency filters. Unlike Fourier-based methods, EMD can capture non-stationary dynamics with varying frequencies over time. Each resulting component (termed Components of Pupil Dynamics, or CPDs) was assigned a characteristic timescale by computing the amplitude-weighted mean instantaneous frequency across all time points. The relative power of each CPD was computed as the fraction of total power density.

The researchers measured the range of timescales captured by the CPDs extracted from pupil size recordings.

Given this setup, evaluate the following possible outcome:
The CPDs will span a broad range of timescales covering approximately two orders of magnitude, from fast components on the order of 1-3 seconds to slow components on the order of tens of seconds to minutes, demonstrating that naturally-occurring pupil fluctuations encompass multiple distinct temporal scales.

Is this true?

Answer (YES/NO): NO